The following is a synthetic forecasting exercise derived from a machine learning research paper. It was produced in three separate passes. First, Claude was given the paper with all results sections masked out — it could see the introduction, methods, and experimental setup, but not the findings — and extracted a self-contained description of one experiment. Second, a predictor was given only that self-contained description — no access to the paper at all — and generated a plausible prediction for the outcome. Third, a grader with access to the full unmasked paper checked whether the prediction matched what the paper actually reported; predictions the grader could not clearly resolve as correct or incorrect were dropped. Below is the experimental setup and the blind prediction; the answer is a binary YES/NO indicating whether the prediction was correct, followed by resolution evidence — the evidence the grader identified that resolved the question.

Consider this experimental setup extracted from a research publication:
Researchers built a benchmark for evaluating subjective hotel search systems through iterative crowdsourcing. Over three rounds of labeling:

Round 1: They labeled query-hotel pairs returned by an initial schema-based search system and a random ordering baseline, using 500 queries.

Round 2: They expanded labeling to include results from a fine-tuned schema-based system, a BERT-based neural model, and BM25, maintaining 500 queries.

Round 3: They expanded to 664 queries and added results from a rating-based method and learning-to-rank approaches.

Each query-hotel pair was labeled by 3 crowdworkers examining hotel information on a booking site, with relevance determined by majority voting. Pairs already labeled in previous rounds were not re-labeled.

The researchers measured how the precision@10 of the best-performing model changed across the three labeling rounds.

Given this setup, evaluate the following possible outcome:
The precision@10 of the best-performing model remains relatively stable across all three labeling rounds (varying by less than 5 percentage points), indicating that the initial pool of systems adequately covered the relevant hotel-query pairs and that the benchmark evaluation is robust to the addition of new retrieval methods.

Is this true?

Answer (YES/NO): NO